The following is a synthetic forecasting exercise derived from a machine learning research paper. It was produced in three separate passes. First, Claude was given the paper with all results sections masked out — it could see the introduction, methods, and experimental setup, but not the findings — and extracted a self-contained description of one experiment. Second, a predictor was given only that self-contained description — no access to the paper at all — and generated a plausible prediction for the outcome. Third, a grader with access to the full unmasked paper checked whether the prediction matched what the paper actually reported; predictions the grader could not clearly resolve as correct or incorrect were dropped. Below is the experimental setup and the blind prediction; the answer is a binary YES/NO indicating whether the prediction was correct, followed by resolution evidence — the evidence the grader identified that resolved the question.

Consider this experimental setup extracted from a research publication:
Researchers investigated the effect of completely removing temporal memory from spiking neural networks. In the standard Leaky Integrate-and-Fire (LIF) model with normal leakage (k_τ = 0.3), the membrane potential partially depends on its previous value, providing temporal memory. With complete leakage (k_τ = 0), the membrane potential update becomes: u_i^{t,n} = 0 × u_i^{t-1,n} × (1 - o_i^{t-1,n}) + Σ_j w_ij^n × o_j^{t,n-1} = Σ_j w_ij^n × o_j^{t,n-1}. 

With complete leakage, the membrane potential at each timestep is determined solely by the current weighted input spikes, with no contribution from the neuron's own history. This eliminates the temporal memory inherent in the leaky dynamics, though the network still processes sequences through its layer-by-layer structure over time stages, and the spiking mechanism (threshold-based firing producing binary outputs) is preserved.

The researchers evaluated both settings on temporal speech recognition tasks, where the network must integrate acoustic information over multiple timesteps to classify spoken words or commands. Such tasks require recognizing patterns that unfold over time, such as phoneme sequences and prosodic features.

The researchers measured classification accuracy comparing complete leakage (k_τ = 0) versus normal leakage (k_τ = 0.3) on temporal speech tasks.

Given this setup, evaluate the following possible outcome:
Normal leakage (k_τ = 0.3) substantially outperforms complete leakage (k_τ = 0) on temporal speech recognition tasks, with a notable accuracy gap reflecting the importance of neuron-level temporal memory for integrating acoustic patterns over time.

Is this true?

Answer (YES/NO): YES